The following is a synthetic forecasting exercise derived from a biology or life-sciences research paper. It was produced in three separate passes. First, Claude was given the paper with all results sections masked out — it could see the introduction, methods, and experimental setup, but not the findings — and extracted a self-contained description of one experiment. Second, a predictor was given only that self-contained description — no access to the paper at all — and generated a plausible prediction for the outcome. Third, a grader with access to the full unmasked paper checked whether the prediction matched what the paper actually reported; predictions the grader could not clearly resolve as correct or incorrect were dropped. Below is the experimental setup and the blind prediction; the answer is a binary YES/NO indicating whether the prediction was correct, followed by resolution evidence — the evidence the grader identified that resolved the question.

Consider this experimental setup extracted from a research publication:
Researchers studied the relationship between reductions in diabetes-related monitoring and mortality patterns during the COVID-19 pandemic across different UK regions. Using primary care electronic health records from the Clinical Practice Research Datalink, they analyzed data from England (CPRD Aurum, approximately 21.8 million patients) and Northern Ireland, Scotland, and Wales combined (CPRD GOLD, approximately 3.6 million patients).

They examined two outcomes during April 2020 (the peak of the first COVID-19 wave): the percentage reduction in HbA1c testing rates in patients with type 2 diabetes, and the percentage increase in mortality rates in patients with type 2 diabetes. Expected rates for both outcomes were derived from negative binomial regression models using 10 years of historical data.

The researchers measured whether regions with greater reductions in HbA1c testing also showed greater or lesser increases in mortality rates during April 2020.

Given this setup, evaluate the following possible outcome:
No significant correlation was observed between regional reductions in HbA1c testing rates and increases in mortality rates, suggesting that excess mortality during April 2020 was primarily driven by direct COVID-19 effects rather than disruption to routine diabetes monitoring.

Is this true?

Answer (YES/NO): NO